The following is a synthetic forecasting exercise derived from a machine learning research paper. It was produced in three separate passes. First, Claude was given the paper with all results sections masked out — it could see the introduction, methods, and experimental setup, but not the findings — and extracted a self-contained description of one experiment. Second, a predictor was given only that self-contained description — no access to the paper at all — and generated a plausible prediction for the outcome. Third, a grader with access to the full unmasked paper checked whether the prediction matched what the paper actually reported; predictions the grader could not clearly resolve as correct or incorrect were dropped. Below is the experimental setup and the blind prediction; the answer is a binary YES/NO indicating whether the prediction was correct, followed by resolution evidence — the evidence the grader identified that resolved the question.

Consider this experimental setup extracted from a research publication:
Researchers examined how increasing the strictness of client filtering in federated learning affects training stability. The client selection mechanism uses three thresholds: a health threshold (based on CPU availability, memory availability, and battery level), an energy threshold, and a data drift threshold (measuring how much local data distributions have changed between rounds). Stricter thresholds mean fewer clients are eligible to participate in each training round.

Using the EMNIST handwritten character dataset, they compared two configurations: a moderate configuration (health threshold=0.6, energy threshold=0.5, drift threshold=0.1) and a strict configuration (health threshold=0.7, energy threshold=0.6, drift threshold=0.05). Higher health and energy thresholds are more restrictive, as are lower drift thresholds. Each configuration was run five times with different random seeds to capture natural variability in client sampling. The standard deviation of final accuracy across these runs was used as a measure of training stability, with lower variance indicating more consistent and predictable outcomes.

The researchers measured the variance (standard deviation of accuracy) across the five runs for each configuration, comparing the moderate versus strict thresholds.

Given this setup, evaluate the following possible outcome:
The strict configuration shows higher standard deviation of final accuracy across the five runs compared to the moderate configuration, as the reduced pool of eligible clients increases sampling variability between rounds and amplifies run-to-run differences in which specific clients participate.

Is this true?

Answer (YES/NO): YES